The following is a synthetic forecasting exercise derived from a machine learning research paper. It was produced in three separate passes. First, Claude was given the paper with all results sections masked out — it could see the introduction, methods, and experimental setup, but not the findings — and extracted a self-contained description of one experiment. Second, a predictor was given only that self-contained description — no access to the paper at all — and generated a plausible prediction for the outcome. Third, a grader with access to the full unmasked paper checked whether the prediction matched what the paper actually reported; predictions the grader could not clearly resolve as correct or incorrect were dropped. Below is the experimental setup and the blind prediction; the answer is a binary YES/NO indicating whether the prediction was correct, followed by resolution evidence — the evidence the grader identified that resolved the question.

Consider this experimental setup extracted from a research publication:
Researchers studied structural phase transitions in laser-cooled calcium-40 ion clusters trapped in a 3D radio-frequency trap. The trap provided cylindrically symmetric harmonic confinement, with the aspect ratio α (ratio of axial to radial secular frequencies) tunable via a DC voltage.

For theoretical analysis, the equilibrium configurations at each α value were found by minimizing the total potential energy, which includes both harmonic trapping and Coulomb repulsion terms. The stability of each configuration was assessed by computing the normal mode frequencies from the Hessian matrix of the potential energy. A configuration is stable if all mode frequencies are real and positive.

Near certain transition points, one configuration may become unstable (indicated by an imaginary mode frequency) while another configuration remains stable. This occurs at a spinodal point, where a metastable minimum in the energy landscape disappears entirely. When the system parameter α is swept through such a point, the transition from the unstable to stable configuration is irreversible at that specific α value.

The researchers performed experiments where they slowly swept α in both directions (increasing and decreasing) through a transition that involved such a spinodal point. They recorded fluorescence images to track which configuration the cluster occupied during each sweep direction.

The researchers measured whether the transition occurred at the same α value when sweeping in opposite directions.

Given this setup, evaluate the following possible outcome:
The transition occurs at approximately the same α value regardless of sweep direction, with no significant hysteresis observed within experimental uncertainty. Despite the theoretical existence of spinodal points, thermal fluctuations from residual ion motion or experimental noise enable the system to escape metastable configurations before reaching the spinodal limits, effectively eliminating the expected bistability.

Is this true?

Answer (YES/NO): NO